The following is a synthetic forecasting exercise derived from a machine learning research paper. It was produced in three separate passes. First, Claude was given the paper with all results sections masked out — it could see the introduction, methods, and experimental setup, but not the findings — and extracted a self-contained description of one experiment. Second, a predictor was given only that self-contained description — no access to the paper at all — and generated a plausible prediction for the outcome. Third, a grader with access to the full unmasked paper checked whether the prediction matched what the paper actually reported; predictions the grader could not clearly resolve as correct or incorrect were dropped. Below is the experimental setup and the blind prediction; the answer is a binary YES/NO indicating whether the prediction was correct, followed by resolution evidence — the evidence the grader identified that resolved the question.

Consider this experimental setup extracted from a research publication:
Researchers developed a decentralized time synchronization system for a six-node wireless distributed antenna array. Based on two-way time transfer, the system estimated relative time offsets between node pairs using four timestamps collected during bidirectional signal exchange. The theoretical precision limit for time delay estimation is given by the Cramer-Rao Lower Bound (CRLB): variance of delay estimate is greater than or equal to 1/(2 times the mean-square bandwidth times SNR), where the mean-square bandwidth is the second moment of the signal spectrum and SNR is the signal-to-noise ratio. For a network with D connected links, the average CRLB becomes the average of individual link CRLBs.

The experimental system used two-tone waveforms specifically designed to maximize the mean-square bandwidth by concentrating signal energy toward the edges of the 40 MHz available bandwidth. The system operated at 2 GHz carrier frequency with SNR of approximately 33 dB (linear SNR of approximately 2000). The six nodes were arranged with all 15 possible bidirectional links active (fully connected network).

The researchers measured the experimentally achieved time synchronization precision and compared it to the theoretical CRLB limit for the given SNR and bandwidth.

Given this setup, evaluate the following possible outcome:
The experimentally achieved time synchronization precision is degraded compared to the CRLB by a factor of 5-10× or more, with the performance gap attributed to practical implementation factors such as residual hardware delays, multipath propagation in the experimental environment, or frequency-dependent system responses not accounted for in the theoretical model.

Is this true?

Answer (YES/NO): NO